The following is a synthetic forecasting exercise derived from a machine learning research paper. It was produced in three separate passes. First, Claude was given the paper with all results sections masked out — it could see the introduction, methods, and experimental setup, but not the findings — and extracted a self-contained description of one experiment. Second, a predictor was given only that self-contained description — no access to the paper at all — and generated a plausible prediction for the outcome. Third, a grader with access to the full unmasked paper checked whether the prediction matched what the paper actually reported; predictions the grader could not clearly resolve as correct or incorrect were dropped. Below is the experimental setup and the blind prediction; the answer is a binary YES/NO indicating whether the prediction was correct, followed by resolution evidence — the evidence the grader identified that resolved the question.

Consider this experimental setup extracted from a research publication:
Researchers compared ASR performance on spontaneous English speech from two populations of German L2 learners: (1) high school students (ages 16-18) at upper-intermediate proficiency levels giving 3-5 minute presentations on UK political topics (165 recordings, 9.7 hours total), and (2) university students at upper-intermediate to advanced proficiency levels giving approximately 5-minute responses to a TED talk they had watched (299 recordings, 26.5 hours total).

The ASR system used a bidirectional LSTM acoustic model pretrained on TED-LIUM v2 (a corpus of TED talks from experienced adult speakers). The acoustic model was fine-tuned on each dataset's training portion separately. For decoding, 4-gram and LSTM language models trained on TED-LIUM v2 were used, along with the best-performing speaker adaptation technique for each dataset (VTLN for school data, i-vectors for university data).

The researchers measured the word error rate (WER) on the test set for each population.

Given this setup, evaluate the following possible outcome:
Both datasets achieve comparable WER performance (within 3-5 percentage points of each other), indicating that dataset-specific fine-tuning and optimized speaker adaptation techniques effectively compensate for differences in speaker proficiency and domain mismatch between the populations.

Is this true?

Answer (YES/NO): YES